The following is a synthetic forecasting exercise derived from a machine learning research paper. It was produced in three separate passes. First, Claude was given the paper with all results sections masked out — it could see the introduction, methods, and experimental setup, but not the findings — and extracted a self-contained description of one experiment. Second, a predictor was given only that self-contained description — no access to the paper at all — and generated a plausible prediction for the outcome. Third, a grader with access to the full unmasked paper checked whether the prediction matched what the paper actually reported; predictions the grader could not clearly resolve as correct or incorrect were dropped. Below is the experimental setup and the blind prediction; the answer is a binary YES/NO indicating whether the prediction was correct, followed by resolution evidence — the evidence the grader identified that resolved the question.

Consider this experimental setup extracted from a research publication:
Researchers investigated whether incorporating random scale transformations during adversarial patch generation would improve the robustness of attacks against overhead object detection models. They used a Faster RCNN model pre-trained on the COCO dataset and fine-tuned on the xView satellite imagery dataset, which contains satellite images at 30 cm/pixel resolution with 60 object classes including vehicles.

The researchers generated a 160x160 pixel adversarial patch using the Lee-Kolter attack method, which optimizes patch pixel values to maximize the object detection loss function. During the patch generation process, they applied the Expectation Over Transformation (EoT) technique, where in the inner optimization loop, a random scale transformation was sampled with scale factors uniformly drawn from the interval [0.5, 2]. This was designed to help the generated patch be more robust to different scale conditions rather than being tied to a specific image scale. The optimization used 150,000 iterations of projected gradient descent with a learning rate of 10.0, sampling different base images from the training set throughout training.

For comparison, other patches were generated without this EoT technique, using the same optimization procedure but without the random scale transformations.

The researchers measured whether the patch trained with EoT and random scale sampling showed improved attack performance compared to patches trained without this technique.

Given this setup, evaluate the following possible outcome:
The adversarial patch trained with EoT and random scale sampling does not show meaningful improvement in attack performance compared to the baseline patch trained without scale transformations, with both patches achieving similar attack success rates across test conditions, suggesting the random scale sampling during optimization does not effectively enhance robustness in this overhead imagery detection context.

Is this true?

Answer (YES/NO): YES